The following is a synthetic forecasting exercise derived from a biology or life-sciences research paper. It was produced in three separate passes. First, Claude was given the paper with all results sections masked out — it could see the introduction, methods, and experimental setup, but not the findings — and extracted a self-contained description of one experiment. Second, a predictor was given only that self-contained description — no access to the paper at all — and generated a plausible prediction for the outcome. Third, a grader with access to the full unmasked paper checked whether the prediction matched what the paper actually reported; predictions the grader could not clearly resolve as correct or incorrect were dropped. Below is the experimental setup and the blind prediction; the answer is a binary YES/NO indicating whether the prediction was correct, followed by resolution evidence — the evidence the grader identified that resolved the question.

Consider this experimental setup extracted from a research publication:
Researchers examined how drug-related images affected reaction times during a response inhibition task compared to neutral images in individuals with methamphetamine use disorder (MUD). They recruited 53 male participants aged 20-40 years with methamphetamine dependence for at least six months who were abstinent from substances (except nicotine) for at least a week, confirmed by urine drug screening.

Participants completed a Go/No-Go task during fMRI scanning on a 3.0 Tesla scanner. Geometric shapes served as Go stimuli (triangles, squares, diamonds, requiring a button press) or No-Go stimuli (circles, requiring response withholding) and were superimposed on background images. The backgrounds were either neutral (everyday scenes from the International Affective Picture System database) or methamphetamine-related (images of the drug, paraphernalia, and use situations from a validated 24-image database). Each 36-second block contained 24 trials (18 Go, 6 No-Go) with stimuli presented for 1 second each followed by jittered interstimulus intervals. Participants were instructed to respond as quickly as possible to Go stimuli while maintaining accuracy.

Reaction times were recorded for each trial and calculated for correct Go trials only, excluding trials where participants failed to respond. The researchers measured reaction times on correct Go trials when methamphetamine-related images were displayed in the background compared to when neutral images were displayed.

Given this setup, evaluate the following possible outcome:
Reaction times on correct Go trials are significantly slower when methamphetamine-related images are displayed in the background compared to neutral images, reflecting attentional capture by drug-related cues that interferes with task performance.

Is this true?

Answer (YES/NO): NO